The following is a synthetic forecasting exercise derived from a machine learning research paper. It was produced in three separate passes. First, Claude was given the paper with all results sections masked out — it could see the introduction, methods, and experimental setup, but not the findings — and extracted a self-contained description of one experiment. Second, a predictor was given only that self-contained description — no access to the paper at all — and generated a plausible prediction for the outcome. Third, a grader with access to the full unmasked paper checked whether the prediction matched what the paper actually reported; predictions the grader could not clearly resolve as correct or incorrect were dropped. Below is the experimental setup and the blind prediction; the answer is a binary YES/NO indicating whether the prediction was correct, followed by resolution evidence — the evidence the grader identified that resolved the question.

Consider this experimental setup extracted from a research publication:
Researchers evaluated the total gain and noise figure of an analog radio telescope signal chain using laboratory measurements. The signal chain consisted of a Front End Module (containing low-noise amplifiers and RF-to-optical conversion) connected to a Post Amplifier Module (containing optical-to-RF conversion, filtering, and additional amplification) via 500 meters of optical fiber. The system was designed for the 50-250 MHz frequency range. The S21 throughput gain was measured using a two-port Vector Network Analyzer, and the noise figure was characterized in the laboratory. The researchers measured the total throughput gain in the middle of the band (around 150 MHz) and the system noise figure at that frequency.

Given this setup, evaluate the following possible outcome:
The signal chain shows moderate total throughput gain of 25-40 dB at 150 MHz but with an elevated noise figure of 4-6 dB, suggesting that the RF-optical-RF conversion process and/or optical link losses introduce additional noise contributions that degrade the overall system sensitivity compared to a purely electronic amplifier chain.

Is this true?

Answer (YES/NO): NO